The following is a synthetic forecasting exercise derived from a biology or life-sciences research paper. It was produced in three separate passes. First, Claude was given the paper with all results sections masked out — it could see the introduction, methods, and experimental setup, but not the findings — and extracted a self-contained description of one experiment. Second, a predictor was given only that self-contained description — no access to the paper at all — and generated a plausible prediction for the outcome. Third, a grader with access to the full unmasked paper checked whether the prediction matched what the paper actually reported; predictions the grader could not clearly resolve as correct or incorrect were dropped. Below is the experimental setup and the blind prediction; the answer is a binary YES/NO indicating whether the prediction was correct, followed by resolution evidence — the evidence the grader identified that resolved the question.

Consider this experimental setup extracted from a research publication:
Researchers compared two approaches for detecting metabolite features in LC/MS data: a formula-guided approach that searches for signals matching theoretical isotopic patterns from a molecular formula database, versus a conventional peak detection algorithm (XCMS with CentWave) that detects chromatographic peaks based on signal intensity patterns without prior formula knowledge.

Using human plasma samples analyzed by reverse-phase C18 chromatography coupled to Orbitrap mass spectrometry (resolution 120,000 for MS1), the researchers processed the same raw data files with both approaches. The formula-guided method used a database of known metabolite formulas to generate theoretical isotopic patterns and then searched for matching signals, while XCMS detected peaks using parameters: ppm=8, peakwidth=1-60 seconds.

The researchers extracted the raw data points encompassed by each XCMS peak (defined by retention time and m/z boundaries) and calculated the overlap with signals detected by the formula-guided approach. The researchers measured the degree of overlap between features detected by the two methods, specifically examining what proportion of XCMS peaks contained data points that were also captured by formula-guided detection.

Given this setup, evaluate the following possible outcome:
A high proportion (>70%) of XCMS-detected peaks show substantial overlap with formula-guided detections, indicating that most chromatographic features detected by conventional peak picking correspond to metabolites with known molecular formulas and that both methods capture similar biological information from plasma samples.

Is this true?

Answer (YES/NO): NO